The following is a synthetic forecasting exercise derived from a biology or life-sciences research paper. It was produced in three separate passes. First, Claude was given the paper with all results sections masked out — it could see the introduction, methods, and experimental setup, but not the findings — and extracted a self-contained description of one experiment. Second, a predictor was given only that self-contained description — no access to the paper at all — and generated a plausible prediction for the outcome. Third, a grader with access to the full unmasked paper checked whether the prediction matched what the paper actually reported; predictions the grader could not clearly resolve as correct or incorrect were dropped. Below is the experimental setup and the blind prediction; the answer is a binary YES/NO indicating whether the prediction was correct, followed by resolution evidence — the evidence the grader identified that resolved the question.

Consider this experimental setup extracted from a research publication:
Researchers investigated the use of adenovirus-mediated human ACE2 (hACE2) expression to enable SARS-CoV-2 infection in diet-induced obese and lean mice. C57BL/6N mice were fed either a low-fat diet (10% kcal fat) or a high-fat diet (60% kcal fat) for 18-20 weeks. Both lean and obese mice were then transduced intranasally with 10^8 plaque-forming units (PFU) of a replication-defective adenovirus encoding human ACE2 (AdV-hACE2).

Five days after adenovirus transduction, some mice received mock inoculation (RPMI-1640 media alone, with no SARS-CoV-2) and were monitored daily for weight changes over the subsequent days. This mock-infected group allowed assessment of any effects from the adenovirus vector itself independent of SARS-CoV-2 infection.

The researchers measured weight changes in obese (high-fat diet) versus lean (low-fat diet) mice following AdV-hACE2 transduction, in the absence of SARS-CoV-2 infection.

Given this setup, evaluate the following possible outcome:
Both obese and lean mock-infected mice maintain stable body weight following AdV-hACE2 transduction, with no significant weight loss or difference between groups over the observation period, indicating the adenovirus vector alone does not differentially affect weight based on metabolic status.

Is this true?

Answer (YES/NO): NO